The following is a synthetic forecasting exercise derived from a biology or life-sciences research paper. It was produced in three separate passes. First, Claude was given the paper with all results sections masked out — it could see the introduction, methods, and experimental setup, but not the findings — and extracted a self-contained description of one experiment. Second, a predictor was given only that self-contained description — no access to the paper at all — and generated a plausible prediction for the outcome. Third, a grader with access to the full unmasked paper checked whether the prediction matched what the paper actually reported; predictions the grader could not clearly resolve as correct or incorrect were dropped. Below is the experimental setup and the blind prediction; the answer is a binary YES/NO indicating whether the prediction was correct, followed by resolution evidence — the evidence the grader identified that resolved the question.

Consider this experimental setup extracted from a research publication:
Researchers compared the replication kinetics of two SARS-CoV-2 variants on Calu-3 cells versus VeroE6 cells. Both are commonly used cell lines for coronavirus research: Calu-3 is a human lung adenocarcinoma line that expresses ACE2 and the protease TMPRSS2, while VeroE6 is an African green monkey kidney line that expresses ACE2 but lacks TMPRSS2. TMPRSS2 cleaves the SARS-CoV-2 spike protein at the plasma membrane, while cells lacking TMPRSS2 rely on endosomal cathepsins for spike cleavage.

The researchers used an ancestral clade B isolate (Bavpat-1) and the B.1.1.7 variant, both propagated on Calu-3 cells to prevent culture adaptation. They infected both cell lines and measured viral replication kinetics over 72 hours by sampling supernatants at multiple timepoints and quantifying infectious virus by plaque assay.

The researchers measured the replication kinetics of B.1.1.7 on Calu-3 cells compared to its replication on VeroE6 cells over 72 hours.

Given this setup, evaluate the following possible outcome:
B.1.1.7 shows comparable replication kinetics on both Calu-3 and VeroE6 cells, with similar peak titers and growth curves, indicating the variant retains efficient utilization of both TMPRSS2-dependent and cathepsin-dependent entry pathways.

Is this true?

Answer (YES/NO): NO